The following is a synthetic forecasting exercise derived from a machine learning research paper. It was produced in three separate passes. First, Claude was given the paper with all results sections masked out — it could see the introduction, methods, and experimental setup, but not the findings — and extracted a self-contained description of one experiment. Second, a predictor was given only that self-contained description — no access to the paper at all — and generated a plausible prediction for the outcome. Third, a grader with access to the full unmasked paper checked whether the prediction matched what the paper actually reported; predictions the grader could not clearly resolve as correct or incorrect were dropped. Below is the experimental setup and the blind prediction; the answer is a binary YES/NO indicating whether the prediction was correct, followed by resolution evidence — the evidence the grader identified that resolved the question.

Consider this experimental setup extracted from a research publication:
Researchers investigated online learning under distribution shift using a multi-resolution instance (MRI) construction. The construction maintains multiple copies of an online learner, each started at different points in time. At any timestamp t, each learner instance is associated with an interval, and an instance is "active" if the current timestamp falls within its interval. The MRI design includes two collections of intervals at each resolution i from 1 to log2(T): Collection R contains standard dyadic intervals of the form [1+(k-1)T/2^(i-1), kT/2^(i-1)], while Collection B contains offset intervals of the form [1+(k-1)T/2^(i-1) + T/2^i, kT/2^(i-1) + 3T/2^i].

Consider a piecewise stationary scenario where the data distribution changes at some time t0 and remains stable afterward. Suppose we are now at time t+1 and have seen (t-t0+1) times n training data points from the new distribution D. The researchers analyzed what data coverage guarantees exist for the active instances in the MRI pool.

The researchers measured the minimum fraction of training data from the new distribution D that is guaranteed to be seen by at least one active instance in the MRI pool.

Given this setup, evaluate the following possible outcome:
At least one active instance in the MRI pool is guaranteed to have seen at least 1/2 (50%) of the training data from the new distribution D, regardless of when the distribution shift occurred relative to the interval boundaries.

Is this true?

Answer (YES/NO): NO